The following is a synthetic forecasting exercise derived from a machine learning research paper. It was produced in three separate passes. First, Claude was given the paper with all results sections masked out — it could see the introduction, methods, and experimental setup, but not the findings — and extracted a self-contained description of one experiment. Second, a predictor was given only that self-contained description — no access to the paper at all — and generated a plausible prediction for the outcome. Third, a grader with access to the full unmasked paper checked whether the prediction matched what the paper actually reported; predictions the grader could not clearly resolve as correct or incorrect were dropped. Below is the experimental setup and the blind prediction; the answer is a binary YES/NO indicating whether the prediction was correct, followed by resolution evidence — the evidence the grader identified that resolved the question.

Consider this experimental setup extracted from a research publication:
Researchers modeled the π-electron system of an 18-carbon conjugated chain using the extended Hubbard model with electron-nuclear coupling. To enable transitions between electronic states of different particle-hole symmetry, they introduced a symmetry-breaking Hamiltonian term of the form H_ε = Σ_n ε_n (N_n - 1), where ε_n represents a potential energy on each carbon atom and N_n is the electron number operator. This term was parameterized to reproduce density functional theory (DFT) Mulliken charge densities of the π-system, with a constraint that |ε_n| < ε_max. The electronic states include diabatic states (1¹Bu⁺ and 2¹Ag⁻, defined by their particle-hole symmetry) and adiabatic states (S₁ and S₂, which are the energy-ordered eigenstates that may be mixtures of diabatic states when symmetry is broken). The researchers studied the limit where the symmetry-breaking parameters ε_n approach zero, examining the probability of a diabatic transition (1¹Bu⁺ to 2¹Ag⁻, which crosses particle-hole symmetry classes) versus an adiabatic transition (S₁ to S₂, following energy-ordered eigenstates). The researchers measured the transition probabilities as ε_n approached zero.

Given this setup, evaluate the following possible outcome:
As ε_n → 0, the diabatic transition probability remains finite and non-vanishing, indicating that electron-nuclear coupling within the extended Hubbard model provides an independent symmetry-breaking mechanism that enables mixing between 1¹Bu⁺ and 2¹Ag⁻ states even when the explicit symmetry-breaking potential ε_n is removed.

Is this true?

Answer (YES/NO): NO